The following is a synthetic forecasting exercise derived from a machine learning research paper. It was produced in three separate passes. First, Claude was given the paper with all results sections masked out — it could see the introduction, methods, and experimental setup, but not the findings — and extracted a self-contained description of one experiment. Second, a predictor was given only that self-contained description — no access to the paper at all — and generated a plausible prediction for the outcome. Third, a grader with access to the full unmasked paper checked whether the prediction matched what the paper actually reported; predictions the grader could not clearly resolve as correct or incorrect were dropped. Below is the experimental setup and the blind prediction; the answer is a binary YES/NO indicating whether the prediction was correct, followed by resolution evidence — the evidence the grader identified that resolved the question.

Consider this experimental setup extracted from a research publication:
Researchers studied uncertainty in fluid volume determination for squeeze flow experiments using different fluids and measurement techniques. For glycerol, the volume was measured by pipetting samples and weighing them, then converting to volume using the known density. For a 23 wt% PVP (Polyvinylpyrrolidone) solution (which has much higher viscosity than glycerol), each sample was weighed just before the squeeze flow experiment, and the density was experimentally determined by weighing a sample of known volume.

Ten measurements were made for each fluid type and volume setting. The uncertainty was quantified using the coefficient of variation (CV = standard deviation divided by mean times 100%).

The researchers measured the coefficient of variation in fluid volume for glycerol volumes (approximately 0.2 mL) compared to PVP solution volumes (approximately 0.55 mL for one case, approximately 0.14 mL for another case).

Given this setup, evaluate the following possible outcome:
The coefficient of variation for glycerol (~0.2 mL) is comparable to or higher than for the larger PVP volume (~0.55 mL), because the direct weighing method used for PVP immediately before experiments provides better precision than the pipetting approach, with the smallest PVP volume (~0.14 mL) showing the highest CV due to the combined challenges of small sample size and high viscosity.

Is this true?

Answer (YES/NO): NO